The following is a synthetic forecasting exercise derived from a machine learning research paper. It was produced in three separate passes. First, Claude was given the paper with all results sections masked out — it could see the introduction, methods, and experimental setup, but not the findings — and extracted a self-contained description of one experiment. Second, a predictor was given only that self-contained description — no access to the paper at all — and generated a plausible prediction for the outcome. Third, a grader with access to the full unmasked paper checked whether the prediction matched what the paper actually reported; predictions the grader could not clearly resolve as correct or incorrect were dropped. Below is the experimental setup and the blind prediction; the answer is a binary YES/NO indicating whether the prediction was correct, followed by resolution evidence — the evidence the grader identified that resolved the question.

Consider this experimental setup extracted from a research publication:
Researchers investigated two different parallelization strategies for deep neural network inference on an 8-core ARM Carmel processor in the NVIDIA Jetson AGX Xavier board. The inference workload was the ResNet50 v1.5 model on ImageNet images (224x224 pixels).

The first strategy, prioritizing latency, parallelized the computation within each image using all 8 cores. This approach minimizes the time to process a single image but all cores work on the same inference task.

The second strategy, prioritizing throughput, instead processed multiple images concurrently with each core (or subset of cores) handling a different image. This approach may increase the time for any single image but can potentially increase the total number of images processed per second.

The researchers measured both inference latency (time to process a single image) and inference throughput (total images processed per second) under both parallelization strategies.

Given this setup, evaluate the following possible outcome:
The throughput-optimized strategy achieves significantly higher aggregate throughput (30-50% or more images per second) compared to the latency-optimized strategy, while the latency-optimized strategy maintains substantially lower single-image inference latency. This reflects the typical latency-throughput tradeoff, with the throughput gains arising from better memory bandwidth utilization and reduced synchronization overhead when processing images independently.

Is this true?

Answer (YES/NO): NO